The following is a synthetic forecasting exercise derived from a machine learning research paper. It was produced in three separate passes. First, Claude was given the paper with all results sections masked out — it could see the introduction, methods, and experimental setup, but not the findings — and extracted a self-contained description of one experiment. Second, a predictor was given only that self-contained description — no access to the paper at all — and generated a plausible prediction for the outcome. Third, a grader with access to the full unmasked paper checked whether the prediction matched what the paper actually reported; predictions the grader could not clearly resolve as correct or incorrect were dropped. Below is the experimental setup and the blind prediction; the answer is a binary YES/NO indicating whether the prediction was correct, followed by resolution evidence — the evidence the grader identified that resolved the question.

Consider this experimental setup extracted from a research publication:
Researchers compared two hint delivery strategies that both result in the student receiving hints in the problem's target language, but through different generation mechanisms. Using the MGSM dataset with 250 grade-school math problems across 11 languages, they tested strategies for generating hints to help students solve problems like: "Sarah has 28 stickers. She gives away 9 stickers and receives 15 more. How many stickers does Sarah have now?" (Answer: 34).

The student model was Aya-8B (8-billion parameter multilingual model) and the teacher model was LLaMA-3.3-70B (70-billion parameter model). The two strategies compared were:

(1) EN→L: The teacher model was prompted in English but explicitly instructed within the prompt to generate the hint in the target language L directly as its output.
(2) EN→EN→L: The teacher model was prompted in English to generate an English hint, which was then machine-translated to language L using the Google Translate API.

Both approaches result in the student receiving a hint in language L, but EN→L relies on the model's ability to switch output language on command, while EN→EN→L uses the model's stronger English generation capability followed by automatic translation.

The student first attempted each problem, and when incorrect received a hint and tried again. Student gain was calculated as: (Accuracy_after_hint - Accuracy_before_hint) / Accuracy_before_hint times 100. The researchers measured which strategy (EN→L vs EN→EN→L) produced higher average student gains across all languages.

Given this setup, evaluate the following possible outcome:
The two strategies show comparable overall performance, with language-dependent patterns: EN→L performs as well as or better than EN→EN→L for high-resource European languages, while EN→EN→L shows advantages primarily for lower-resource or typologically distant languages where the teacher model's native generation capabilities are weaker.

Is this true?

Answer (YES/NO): NO